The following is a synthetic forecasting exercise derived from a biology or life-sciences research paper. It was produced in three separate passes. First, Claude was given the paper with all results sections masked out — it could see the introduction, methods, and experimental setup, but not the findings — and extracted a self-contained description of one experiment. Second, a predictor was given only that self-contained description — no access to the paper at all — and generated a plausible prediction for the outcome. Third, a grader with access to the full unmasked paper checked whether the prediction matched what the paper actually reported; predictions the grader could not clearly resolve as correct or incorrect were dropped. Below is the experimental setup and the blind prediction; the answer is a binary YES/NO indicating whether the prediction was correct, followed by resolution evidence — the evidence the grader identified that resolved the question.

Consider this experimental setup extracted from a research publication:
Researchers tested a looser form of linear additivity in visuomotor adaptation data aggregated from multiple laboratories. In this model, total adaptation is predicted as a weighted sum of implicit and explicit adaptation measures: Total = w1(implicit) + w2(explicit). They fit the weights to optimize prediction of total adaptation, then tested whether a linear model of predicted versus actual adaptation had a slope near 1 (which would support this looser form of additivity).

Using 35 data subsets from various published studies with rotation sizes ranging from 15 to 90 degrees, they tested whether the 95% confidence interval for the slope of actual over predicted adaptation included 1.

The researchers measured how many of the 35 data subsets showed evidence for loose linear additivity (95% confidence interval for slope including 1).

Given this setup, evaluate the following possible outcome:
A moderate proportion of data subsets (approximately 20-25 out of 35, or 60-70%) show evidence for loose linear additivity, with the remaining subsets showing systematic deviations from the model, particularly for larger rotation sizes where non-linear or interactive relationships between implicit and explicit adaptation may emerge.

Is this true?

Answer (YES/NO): NO